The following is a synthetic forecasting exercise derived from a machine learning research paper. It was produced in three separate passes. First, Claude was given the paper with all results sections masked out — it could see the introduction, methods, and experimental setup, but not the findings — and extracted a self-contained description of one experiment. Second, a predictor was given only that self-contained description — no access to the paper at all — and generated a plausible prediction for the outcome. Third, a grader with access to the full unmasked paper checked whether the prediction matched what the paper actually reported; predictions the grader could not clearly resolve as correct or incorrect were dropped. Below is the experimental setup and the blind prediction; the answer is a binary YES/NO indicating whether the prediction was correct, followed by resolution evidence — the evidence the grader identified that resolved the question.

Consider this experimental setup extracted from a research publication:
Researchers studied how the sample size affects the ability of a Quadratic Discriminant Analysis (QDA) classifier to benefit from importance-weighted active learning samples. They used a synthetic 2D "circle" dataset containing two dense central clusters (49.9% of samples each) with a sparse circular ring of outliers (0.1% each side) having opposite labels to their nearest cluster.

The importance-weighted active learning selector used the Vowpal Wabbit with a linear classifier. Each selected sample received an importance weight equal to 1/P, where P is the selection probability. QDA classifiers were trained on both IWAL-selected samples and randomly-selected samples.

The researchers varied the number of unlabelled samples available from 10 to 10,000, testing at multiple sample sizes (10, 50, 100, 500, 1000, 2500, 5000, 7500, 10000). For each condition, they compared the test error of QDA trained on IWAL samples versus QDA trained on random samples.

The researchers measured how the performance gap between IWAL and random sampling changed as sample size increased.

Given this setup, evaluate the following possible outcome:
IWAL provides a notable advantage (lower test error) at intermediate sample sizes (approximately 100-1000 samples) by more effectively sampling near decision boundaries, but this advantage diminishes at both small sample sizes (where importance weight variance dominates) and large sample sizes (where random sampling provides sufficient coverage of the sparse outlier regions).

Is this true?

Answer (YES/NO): NO